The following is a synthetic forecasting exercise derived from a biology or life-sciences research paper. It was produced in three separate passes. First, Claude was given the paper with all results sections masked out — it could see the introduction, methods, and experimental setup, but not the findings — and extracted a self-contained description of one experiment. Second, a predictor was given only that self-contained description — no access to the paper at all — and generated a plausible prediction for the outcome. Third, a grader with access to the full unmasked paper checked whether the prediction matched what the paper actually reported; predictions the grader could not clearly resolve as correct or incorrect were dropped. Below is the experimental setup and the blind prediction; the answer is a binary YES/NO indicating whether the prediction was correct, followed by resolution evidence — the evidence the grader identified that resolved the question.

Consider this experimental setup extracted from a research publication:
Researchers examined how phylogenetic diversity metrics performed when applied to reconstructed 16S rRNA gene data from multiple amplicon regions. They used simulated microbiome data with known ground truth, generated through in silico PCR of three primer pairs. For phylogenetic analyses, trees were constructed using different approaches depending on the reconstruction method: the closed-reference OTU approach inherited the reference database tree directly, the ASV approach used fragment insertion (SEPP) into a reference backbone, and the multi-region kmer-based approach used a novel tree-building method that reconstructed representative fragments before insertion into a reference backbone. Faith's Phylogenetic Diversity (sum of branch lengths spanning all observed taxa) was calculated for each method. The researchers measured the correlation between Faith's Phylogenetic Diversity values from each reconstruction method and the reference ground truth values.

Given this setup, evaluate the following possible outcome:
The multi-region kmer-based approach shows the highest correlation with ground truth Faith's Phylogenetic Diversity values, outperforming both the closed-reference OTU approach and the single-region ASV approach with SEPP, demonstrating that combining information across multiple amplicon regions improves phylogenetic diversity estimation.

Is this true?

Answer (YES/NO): NO